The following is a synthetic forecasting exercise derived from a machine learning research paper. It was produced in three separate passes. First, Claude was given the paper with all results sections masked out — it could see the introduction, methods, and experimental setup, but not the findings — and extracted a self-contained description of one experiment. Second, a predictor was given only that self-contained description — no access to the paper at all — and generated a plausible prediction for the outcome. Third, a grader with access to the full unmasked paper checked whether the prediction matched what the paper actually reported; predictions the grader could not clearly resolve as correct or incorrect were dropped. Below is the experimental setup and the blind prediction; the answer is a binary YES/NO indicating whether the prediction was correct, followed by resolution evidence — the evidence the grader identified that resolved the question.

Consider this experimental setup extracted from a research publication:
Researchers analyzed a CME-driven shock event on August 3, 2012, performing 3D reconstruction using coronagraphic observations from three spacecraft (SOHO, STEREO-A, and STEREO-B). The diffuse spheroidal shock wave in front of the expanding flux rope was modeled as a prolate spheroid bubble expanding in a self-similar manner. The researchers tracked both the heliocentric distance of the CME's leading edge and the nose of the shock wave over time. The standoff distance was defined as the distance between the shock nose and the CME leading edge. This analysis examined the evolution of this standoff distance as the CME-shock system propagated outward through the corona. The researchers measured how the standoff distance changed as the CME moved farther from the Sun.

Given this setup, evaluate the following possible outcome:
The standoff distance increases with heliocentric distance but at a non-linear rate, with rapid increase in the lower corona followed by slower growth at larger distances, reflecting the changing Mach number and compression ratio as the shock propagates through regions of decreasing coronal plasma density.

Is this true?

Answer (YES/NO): NO